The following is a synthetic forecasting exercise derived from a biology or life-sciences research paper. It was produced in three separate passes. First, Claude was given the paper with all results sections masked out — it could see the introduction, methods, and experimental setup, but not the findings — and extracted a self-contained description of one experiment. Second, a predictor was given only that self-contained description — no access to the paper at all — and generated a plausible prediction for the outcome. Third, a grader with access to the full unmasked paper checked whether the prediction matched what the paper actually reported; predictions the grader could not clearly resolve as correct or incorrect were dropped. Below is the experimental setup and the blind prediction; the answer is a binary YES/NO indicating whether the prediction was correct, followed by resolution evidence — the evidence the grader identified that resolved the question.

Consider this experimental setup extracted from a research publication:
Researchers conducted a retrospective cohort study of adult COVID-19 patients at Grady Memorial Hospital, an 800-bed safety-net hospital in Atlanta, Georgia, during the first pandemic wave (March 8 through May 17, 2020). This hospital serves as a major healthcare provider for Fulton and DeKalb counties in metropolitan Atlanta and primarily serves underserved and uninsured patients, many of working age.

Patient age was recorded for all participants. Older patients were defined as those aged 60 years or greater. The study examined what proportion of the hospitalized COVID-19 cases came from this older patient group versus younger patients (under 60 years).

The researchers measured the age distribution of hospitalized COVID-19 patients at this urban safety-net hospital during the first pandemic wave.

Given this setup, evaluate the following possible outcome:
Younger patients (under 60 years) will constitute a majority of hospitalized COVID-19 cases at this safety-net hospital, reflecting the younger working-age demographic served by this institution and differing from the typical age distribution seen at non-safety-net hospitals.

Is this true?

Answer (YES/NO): NO